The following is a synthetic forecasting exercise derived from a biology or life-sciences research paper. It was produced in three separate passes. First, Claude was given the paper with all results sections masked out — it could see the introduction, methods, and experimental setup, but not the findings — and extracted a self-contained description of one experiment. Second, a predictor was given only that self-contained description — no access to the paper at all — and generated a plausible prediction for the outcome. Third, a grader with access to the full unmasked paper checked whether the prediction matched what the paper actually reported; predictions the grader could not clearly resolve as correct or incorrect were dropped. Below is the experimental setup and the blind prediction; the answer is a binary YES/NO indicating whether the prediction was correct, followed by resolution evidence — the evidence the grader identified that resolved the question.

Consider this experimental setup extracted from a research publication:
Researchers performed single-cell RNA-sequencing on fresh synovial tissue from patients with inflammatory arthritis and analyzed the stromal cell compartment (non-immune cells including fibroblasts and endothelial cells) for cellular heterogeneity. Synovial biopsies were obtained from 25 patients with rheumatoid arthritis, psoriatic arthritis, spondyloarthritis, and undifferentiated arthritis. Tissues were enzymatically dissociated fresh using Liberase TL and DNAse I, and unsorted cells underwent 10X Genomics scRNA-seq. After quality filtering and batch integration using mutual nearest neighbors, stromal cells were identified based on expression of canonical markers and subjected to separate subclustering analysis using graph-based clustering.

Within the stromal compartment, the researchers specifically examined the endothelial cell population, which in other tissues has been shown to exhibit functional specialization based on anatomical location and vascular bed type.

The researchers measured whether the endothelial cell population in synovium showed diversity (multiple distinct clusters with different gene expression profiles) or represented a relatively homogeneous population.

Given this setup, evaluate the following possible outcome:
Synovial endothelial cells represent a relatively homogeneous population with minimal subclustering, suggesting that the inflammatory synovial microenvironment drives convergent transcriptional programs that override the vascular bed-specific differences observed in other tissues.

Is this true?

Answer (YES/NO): NO